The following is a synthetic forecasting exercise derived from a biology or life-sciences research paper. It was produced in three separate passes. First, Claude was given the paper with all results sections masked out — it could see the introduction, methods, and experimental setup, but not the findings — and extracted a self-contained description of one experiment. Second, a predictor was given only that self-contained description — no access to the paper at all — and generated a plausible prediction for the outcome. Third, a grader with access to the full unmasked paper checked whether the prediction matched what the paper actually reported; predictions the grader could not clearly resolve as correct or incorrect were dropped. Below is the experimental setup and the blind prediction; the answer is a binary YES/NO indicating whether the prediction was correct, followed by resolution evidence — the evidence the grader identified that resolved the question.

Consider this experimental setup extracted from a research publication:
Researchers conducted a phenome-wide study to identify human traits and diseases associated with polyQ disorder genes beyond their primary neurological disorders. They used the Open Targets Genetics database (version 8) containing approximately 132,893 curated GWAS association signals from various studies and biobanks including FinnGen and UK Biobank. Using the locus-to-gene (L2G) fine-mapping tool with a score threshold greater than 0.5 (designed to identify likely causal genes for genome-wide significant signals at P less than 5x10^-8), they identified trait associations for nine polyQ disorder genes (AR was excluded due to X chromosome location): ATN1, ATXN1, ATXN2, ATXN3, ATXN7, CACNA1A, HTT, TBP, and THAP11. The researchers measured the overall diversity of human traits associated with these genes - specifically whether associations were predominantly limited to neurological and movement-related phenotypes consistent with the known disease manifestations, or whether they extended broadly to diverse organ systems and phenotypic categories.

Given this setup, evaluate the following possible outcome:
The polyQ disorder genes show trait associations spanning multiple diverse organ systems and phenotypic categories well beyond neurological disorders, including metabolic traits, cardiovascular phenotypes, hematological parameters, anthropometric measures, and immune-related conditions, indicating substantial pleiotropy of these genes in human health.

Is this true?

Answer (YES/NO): YES